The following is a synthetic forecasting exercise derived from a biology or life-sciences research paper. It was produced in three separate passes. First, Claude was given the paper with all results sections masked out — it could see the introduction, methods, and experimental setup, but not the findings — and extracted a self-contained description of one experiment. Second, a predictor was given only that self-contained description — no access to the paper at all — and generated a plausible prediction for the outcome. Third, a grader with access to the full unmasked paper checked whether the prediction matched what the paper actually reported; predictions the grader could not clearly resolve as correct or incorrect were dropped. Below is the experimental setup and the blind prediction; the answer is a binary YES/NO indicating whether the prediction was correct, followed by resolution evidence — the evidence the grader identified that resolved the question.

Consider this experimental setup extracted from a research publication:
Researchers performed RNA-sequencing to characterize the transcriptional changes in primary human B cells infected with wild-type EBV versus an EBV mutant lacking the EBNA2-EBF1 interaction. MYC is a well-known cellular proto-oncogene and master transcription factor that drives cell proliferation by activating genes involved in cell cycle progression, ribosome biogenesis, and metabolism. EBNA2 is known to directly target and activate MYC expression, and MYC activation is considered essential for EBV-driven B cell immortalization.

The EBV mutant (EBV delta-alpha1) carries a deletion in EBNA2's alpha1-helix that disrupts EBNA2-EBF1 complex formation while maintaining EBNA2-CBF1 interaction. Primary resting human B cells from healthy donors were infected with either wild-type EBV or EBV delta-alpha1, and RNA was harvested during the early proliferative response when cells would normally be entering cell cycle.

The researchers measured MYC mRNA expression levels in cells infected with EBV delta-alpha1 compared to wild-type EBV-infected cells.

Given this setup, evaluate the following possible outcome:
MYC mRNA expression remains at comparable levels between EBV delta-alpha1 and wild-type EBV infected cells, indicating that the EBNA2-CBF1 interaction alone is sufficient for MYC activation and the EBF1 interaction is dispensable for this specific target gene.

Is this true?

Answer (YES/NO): NO